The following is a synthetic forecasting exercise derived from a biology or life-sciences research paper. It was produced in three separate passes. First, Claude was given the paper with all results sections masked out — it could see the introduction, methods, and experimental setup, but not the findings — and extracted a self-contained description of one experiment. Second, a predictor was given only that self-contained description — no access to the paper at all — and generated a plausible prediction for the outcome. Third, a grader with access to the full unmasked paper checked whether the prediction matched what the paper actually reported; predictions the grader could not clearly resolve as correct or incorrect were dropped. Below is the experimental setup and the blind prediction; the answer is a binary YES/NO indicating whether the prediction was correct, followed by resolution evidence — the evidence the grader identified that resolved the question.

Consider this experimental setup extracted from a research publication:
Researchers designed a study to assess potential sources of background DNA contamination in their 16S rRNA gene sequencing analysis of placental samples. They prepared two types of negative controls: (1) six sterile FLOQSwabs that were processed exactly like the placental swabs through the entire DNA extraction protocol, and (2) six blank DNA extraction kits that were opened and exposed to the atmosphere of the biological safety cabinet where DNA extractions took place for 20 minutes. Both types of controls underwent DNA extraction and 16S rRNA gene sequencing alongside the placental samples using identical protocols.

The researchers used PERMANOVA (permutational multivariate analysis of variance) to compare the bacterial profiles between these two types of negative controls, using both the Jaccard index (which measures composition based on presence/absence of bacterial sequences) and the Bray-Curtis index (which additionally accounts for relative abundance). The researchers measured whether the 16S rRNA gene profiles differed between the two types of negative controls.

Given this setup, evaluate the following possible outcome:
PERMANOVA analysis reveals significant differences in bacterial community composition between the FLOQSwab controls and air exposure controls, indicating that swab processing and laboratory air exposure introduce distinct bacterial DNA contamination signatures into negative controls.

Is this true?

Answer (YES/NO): NO